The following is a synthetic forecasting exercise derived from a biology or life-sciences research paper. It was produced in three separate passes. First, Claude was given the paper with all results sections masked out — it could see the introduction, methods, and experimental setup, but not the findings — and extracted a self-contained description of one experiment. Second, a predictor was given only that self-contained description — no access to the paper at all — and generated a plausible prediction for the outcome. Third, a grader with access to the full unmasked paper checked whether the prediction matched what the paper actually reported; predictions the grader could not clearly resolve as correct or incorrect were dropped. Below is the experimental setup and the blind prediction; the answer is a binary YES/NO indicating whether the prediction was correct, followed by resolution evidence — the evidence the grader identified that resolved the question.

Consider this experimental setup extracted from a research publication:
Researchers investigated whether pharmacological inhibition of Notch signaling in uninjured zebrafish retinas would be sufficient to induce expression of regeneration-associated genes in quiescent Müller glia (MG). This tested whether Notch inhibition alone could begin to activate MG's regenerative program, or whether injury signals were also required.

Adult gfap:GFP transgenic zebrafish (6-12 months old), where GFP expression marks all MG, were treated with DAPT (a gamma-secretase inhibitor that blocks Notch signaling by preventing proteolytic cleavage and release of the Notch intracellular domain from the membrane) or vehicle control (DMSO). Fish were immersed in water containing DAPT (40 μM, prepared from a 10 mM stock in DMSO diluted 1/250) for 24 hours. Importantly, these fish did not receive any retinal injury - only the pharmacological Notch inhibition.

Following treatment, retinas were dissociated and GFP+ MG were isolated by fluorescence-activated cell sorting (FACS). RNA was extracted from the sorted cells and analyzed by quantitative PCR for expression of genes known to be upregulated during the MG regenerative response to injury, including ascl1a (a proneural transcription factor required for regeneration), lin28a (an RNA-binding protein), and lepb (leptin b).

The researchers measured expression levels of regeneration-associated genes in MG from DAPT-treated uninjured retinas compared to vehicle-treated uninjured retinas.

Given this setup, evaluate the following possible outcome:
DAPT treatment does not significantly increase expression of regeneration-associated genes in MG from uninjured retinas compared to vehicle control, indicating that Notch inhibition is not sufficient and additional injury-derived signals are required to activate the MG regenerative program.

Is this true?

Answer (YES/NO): NO